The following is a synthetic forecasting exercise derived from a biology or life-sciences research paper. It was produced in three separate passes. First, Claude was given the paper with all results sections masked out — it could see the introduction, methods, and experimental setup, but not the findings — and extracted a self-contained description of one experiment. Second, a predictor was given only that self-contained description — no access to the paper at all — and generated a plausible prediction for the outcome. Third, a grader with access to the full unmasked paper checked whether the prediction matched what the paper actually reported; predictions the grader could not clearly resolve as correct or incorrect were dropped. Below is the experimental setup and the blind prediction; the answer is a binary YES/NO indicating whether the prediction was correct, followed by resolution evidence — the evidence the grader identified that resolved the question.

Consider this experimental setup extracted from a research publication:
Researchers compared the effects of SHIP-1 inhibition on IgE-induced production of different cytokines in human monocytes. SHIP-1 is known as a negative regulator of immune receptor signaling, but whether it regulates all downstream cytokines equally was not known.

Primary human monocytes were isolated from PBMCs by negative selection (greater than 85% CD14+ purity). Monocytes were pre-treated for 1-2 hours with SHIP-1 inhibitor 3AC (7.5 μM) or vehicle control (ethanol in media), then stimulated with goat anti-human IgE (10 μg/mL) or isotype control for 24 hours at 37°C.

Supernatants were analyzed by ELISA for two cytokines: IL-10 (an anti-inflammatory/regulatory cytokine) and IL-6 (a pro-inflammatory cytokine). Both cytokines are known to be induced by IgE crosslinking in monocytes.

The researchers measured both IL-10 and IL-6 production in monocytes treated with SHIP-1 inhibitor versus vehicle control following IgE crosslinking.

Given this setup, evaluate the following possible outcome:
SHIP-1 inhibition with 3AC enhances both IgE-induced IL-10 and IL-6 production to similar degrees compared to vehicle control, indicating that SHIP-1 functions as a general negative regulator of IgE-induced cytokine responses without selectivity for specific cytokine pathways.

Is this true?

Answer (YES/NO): NO